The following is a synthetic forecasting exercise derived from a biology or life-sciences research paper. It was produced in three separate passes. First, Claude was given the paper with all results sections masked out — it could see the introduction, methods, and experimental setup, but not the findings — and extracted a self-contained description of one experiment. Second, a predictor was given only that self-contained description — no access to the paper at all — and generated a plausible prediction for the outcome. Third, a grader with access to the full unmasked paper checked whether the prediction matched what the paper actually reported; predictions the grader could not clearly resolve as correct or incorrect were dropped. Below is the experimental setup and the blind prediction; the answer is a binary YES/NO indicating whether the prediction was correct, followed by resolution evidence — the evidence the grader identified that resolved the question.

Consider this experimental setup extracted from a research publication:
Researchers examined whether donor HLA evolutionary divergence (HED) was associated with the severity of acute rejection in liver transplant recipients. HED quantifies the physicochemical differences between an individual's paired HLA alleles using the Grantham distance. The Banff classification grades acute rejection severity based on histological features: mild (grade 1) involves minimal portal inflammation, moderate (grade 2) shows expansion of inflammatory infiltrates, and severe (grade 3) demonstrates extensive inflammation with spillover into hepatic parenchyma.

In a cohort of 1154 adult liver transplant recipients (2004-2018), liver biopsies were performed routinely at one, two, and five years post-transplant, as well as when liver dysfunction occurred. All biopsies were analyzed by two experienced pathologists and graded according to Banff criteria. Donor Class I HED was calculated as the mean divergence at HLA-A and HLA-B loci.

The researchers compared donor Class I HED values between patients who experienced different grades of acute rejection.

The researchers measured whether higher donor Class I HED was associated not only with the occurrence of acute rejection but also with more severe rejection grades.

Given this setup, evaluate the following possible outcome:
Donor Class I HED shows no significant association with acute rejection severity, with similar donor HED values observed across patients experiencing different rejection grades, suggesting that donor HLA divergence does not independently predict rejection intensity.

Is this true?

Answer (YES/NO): NO